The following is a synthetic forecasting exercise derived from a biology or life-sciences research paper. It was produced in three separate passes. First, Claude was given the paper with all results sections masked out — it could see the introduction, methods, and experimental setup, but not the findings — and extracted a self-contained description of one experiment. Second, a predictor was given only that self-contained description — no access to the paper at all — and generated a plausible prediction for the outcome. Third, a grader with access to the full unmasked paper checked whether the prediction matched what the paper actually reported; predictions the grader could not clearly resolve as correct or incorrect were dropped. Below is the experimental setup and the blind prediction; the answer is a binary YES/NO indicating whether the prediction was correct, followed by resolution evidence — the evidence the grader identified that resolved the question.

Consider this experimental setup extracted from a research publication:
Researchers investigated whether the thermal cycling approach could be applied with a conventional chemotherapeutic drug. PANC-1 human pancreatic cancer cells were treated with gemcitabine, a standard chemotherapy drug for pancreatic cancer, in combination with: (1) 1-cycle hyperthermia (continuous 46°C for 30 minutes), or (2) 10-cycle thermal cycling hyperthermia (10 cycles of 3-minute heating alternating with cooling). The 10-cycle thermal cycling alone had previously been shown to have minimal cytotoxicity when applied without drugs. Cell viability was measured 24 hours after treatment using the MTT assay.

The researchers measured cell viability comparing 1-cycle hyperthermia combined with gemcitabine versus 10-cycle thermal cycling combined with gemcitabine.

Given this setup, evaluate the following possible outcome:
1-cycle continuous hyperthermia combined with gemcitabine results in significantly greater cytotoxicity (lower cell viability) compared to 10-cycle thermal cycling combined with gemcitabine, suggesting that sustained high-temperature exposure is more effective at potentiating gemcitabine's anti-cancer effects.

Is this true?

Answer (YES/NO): NO